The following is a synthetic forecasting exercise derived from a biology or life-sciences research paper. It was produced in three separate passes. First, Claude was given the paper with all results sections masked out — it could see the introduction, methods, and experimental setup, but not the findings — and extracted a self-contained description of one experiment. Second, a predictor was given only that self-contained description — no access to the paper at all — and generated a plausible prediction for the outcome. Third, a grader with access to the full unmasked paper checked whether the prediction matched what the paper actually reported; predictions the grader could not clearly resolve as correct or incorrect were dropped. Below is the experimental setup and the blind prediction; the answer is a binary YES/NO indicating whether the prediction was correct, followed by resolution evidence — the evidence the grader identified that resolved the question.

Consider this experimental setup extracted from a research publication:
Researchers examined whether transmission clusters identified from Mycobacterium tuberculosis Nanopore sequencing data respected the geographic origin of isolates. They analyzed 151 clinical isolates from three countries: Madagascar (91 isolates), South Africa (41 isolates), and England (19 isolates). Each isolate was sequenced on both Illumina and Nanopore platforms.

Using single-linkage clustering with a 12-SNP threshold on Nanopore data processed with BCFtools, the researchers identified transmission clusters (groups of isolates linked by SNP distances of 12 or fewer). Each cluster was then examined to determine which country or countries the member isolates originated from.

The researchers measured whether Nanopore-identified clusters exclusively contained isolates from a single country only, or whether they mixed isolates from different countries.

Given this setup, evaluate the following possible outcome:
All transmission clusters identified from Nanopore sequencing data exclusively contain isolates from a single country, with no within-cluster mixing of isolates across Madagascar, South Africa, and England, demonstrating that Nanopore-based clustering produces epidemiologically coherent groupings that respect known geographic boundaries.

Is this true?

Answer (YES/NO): YES